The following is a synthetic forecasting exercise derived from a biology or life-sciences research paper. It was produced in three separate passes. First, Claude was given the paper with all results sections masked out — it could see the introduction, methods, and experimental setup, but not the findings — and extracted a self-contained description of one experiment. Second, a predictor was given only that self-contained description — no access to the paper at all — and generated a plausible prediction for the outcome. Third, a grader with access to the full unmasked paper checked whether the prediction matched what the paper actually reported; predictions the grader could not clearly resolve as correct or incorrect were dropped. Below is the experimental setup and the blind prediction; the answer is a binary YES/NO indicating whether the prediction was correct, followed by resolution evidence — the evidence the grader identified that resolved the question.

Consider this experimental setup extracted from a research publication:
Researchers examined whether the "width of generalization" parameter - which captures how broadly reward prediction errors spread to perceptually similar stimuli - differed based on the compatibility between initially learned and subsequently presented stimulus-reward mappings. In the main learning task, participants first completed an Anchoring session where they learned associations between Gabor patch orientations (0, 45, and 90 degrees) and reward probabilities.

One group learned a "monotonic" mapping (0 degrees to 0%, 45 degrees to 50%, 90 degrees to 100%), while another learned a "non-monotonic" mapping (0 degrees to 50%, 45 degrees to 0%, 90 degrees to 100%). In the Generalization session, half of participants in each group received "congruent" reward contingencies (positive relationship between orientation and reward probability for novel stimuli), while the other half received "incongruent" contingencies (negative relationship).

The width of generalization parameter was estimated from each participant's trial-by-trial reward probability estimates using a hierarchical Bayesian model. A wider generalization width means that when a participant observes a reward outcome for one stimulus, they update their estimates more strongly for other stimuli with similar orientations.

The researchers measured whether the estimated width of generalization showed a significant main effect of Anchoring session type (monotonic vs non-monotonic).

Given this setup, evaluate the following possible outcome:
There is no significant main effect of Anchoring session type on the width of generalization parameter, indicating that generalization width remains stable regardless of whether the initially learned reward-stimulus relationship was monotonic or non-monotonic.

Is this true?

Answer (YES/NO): NO